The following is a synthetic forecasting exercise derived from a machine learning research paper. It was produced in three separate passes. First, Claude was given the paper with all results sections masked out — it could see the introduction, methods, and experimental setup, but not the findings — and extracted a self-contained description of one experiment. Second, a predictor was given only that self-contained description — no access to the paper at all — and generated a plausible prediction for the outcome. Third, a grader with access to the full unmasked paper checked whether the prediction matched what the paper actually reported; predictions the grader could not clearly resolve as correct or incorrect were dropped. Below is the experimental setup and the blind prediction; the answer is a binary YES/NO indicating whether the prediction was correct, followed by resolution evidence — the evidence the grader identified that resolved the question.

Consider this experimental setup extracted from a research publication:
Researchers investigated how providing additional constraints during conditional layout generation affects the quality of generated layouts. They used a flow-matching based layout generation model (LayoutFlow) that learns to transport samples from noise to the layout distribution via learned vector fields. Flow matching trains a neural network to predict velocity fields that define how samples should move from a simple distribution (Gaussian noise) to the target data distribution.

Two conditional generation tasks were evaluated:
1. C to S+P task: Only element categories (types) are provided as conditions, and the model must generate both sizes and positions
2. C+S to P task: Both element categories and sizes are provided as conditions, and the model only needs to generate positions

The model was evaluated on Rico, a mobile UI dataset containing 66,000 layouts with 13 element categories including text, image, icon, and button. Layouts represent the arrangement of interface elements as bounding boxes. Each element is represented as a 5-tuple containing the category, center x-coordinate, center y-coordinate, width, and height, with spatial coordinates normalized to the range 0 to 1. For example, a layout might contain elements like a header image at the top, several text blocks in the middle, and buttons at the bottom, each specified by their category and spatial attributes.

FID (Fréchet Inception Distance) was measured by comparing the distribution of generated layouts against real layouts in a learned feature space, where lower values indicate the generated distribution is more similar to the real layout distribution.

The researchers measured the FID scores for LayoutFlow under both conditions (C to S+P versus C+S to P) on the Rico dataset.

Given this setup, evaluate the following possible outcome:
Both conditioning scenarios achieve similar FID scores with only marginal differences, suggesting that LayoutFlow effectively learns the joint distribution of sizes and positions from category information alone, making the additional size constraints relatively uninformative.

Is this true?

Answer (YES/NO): NO